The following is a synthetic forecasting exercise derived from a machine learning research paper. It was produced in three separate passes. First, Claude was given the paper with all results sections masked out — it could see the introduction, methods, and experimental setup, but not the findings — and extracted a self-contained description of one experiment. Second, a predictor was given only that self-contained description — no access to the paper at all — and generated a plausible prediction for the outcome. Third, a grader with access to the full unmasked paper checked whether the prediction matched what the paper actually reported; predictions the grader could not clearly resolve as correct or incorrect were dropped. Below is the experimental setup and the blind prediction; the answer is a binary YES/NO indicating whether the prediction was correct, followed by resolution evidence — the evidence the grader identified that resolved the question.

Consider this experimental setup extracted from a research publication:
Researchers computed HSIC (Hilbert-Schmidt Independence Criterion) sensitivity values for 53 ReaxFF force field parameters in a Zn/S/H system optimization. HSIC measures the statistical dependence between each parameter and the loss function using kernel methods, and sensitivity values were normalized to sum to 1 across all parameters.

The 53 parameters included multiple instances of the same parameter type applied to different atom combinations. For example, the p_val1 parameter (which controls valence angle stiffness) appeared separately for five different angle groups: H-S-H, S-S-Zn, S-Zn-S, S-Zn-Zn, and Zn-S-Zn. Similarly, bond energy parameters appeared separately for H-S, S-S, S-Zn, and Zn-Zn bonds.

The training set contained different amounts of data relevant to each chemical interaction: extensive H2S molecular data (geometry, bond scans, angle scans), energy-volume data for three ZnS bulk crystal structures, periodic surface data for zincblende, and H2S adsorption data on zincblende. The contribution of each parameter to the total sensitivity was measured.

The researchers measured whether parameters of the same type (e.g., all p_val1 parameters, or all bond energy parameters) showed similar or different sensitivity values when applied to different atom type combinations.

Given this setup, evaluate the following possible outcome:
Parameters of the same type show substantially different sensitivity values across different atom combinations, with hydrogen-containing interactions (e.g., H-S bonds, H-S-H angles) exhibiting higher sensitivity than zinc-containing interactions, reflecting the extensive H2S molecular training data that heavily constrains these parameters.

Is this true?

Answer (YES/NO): NO